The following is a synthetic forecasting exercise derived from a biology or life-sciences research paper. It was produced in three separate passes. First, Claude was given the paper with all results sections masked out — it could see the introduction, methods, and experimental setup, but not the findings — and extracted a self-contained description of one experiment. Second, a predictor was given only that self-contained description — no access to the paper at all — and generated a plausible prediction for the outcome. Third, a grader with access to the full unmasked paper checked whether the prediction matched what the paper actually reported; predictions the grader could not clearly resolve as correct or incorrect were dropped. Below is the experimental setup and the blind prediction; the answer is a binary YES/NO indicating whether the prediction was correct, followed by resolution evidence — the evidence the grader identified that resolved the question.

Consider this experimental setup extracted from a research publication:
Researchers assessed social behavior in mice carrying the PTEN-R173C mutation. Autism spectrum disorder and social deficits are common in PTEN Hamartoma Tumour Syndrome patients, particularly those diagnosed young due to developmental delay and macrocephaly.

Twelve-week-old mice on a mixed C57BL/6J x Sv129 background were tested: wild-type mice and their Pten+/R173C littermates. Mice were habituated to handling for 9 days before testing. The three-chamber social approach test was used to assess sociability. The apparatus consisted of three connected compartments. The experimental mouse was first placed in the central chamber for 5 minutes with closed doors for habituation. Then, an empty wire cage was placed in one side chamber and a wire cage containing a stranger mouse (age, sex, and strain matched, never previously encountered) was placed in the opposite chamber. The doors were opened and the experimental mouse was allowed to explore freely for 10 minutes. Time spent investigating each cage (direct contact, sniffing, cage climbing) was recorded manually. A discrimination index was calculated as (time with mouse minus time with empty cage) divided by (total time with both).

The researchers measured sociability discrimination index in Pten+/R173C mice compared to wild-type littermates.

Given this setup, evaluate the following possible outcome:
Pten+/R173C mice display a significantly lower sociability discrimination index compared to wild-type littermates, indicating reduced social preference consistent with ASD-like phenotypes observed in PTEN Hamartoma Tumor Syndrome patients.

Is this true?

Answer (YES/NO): NO